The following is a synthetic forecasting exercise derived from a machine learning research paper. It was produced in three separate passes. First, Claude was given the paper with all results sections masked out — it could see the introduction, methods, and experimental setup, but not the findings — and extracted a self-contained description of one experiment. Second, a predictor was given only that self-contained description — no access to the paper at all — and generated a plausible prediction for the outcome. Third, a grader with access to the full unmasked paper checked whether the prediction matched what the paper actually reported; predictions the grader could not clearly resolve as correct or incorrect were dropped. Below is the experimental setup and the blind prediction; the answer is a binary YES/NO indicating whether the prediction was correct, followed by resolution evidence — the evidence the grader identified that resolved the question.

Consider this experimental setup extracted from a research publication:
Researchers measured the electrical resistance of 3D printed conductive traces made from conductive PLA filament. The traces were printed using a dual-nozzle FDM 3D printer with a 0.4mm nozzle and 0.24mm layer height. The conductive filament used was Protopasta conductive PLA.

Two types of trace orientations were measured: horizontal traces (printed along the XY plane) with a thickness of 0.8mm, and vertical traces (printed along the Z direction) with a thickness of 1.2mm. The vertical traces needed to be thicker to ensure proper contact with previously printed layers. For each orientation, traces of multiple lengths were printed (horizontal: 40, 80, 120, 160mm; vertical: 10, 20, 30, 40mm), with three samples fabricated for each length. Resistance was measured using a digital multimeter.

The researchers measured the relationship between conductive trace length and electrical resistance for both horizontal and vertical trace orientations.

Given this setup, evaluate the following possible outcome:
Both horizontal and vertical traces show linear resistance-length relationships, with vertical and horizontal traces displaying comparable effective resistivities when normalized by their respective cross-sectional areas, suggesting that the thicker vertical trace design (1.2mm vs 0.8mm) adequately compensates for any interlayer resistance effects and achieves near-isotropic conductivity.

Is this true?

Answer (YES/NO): NO